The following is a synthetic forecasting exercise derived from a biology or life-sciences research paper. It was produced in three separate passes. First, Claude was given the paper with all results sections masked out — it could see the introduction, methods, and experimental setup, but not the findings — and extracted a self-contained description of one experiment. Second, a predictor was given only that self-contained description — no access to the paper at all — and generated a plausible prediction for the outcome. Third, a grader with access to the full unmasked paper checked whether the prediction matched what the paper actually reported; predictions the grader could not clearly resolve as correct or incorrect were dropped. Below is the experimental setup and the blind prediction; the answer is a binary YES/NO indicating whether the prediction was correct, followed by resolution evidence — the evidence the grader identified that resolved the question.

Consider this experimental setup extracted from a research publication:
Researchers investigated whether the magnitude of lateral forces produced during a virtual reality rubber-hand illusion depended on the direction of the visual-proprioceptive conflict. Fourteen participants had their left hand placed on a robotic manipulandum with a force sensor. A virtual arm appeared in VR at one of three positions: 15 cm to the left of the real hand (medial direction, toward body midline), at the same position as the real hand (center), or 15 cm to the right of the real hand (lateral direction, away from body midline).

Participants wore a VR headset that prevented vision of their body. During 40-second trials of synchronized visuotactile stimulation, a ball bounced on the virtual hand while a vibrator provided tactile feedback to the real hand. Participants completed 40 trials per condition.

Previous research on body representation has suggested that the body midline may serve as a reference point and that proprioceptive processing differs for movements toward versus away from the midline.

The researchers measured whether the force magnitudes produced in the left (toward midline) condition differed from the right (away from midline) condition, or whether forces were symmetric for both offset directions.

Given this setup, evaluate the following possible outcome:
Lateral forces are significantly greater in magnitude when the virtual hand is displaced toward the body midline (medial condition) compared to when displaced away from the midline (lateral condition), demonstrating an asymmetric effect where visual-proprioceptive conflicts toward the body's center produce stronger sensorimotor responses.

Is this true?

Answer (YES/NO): NO